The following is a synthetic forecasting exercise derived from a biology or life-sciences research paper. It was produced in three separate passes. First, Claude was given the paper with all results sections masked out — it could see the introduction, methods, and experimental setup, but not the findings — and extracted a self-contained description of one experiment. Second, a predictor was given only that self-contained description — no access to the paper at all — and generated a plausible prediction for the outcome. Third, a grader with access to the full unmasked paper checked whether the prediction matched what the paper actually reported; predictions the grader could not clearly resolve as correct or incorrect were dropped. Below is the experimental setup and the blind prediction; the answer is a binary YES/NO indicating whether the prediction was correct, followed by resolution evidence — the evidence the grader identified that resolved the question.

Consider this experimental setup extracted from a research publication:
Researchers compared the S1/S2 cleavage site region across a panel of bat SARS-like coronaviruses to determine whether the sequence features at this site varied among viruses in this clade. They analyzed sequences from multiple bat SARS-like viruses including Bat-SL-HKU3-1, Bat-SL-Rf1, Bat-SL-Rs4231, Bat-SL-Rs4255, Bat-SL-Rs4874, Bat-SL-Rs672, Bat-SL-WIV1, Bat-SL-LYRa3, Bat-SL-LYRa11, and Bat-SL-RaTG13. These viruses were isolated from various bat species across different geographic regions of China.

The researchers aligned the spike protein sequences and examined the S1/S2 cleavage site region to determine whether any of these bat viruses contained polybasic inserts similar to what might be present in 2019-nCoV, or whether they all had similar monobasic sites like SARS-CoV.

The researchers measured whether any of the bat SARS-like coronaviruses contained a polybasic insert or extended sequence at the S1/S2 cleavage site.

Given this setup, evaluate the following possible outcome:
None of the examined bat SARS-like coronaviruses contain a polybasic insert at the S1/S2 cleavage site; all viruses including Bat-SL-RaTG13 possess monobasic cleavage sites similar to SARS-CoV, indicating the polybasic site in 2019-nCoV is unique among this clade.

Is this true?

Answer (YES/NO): YES